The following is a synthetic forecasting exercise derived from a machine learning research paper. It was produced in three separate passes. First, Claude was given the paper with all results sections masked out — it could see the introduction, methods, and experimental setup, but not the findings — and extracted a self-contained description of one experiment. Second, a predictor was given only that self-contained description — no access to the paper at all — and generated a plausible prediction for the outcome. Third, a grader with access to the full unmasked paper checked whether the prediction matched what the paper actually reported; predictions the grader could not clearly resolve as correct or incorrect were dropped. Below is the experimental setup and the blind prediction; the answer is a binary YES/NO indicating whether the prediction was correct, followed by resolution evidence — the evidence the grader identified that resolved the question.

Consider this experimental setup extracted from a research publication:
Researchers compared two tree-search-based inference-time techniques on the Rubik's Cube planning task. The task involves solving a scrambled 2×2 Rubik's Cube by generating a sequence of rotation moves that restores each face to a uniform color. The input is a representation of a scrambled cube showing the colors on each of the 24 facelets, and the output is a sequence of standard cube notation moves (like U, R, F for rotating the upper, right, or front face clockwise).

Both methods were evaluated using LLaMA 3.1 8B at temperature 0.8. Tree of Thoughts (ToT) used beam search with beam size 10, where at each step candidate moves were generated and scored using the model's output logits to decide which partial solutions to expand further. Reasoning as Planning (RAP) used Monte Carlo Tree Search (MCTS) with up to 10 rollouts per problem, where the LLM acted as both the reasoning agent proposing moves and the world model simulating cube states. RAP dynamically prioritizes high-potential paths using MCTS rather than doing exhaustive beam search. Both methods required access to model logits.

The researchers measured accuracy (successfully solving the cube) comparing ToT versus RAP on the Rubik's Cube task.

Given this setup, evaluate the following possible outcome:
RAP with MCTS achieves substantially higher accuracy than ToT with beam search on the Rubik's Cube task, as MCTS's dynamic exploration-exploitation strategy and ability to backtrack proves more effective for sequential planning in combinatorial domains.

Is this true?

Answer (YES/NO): NO